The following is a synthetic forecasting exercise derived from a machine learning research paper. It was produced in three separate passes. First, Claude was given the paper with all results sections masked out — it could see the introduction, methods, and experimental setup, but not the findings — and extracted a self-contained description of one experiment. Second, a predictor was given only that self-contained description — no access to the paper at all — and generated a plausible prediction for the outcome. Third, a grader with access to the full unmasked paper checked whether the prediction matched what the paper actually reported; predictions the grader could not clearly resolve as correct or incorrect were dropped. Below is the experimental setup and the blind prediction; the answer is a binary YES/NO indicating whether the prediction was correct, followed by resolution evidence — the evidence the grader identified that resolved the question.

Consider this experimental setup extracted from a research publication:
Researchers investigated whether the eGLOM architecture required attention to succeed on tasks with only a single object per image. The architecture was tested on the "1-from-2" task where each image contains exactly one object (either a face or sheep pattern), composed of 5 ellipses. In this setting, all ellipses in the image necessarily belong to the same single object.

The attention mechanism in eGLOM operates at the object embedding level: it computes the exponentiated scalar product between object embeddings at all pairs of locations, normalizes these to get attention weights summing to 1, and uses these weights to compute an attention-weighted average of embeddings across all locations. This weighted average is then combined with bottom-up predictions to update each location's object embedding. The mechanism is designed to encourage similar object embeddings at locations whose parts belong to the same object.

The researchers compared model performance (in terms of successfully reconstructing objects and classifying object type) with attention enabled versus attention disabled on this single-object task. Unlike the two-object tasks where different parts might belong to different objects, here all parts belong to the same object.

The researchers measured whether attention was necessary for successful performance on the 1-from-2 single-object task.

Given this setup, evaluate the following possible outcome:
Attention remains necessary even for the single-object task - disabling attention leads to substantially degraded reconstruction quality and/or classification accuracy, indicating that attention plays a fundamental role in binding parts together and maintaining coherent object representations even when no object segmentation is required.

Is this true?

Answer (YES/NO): NO